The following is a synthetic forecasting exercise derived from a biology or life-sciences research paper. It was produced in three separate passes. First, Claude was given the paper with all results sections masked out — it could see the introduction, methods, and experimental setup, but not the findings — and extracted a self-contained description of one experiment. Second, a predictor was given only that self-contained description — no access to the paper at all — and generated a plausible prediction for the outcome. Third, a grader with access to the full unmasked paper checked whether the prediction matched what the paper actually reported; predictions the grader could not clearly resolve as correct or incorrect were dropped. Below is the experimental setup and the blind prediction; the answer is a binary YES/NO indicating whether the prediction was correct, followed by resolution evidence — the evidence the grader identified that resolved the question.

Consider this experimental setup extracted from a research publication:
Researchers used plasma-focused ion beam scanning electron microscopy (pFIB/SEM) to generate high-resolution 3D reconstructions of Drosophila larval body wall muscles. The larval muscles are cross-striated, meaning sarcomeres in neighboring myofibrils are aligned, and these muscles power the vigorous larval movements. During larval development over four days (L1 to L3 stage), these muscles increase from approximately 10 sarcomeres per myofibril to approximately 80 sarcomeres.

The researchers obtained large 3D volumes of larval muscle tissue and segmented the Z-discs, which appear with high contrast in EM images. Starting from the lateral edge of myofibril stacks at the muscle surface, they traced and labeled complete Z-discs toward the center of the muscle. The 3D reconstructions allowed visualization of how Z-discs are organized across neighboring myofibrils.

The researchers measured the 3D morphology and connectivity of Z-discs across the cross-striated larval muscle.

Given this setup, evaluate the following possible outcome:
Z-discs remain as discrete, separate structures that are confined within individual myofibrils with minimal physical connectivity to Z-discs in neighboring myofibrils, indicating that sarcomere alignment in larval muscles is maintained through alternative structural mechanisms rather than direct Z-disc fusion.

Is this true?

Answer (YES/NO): NO